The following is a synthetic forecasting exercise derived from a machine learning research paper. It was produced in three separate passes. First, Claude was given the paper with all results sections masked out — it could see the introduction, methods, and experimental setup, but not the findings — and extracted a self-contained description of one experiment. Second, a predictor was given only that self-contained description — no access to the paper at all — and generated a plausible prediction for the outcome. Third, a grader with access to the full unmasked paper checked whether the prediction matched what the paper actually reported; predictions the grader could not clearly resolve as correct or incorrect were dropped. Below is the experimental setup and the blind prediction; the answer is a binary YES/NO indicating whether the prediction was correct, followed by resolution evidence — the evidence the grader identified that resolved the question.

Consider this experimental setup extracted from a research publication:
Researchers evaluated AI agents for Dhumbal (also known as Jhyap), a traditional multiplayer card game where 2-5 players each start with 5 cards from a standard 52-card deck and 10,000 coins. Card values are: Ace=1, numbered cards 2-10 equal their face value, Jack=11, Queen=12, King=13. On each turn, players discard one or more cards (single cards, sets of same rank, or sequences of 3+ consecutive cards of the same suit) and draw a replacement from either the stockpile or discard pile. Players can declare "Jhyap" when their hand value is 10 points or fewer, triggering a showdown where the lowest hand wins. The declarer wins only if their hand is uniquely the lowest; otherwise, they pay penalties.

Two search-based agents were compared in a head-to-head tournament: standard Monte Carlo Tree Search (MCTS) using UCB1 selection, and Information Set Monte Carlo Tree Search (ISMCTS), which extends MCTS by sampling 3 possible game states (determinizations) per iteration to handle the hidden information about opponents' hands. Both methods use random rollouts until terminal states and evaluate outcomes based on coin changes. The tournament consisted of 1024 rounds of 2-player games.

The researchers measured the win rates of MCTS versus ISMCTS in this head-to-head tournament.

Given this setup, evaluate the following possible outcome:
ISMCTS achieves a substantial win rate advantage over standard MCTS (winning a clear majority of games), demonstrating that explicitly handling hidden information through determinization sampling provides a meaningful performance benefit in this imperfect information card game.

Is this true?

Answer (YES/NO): NO